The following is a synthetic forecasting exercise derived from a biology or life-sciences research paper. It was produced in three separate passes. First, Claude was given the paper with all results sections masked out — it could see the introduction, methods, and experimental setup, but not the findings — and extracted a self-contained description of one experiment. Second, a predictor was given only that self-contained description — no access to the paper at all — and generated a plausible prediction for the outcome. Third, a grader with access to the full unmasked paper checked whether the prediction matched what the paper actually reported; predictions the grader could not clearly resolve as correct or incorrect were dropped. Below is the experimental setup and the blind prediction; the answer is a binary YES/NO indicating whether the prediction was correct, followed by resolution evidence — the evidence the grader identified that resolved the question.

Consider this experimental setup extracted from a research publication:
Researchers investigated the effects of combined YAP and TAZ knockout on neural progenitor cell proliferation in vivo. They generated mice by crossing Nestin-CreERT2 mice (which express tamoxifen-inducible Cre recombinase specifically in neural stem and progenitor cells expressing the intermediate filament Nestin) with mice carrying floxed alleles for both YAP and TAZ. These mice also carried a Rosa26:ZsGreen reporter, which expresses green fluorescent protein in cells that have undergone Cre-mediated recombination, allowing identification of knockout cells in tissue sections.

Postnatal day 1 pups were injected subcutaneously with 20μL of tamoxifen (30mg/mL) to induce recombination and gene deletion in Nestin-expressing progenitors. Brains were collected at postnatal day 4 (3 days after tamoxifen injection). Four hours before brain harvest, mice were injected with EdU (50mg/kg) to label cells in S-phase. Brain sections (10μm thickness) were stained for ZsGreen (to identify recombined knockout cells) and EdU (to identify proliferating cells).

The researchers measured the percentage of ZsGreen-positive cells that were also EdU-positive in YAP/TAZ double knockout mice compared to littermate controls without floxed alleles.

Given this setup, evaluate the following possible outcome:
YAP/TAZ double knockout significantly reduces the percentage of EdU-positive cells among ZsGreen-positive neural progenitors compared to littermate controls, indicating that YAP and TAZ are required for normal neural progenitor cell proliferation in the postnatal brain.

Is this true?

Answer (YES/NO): NO